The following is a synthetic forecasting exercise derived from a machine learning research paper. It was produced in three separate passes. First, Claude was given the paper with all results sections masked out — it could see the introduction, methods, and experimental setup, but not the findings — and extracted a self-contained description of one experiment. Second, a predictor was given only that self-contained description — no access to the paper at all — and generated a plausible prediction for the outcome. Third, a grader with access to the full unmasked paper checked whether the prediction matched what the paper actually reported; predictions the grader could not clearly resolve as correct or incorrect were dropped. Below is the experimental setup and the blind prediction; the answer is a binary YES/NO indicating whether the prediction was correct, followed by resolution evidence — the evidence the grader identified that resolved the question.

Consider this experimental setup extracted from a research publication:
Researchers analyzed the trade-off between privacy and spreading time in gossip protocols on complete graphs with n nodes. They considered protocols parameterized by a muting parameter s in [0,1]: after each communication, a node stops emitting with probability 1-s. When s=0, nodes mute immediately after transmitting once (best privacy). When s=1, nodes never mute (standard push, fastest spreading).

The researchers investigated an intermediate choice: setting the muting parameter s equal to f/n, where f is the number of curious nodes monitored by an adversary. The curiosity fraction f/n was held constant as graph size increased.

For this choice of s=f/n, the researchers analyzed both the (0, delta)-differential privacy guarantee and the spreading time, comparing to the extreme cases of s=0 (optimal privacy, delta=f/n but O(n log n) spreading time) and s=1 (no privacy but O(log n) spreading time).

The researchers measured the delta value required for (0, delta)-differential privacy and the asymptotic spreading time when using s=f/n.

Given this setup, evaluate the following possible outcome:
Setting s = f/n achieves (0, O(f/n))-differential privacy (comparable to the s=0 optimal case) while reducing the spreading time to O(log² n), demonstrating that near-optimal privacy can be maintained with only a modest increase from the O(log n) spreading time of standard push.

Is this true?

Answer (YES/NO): NO